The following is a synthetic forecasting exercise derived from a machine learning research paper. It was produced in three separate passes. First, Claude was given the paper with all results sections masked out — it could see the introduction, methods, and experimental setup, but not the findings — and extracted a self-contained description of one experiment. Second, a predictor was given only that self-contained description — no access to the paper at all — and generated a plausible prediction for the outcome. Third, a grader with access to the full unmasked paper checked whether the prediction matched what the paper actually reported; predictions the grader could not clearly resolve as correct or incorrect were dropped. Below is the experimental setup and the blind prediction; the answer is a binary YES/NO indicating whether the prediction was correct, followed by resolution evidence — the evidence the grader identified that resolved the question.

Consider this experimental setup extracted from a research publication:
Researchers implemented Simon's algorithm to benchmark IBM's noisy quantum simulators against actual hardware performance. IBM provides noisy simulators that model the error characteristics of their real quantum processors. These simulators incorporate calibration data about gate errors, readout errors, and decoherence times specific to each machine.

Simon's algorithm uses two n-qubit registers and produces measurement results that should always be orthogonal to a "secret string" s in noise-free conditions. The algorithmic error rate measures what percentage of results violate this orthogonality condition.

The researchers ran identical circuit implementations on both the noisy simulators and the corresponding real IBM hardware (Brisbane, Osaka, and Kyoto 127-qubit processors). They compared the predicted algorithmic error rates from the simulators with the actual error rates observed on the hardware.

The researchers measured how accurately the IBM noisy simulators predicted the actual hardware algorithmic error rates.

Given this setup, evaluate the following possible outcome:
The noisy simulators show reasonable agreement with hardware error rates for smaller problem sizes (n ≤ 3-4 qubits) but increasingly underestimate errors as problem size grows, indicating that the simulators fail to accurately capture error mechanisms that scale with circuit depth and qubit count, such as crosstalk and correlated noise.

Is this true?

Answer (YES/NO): NO